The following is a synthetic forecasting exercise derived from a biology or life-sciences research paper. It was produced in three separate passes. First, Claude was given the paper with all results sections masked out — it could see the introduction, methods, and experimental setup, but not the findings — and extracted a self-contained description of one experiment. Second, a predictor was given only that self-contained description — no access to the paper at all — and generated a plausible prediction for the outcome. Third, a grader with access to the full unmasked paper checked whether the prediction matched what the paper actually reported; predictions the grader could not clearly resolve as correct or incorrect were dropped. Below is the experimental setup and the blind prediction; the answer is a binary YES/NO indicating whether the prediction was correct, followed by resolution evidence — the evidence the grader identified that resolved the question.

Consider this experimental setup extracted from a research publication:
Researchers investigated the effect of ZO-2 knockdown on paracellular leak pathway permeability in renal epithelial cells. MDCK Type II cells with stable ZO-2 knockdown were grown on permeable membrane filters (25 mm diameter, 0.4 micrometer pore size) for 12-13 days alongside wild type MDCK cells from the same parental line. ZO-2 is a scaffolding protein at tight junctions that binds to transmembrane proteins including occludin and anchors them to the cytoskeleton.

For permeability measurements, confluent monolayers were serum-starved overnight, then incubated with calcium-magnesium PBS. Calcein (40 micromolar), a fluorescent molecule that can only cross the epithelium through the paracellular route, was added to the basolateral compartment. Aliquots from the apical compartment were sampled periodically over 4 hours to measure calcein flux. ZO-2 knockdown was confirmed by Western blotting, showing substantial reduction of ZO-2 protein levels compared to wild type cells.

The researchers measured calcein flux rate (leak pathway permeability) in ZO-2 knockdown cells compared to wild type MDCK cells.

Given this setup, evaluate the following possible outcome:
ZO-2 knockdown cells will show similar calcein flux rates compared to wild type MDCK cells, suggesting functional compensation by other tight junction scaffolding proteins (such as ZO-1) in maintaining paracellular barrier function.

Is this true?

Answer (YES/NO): YES